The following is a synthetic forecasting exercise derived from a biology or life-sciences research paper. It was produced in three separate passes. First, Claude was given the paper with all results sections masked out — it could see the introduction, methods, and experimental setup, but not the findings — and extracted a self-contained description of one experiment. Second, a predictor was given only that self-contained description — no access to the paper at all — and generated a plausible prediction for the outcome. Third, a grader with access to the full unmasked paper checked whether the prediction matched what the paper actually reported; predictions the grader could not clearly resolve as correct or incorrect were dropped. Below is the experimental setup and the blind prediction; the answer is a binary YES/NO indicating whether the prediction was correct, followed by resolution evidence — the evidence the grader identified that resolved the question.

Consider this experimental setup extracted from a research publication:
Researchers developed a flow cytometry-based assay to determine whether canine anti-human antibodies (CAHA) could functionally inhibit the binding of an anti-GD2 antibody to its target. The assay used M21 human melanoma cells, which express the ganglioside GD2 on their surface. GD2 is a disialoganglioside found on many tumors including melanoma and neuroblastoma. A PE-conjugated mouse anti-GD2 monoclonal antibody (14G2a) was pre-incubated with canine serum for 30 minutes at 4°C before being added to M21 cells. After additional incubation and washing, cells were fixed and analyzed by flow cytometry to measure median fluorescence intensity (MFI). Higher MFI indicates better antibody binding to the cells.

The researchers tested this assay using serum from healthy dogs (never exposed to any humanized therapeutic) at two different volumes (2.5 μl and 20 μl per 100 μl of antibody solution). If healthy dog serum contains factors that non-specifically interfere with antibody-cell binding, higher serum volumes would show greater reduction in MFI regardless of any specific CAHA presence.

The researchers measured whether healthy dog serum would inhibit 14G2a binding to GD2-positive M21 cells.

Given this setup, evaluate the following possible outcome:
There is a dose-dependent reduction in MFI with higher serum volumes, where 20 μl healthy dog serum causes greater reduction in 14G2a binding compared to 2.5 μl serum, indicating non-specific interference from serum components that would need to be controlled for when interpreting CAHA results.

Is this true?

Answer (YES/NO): YES